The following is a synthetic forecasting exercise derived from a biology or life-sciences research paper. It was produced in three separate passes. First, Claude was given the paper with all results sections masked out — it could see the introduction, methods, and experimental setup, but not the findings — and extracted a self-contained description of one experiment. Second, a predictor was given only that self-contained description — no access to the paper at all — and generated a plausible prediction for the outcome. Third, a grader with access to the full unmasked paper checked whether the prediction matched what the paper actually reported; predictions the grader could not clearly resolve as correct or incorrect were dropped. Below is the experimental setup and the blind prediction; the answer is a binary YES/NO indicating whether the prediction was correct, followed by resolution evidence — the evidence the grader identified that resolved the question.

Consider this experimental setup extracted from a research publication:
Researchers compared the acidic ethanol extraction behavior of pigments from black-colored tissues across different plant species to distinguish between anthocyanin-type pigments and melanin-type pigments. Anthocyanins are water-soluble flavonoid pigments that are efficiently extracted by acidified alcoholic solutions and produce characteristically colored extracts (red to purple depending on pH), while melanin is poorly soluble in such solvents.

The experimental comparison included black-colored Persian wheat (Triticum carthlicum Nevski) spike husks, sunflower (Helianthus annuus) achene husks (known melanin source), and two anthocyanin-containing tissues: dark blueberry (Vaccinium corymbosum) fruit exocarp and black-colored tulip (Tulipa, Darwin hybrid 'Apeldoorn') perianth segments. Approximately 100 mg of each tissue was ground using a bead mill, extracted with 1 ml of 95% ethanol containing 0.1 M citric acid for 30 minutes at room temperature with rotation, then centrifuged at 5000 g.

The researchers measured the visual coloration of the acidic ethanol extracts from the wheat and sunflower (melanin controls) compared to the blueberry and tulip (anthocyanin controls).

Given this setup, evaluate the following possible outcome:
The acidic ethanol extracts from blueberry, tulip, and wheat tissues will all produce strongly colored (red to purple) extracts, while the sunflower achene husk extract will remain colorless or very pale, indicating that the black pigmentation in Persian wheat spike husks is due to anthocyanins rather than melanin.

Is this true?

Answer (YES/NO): NO